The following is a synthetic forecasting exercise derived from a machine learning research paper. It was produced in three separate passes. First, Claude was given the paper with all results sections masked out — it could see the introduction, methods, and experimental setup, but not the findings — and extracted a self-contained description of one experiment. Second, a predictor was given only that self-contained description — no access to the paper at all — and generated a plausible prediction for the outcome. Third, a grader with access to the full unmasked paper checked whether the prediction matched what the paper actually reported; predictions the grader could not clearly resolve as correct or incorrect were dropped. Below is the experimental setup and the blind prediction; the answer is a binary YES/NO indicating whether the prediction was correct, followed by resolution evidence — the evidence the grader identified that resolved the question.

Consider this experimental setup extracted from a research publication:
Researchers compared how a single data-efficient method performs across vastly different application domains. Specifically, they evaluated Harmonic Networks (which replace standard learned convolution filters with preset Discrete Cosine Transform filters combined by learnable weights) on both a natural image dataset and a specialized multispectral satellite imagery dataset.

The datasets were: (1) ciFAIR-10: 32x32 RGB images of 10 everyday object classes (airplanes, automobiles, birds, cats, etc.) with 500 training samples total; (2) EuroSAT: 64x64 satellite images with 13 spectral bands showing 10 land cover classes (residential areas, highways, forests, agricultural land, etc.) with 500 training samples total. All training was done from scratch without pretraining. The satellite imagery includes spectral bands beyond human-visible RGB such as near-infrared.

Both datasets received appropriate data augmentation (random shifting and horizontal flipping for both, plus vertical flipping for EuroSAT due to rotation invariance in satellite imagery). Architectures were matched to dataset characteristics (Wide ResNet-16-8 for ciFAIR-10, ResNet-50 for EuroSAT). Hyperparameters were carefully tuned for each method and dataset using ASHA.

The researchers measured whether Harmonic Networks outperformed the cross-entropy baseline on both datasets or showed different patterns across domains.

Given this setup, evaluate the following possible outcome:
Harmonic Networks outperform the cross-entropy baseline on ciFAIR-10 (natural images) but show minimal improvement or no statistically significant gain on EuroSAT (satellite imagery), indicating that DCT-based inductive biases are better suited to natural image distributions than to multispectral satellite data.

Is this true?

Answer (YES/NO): NO